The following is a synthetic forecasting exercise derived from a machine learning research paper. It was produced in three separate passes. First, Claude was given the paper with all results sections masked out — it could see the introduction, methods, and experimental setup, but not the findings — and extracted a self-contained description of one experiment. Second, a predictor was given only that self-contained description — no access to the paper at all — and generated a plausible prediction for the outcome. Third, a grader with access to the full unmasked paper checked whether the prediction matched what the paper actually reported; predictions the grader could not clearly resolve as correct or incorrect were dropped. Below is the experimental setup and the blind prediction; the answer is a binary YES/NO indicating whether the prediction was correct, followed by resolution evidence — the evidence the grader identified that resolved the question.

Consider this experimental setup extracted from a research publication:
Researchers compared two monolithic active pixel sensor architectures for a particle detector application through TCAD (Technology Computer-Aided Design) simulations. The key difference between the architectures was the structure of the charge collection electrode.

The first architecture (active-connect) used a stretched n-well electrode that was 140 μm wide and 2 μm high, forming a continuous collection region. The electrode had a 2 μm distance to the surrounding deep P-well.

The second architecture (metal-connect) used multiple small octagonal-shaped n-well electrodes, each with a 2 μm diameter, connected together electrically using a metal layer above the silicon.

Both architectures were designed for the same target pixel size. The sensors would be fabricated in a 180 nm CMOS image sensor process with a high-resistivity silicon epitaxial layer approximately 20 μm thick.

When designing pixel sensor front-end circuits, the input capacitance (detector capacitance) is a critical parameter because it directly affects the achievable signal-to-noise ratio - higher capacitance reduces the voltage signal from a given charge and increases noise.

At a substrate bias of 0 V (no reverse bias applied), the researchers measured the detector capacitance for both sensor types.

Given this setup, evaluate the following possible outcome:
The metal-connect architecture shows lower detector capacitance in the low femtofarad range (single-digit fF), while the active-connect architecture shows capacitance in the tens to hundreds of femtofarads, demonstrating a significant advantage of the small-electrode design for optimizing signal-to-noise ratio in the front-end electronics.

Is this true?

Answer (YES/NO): NO